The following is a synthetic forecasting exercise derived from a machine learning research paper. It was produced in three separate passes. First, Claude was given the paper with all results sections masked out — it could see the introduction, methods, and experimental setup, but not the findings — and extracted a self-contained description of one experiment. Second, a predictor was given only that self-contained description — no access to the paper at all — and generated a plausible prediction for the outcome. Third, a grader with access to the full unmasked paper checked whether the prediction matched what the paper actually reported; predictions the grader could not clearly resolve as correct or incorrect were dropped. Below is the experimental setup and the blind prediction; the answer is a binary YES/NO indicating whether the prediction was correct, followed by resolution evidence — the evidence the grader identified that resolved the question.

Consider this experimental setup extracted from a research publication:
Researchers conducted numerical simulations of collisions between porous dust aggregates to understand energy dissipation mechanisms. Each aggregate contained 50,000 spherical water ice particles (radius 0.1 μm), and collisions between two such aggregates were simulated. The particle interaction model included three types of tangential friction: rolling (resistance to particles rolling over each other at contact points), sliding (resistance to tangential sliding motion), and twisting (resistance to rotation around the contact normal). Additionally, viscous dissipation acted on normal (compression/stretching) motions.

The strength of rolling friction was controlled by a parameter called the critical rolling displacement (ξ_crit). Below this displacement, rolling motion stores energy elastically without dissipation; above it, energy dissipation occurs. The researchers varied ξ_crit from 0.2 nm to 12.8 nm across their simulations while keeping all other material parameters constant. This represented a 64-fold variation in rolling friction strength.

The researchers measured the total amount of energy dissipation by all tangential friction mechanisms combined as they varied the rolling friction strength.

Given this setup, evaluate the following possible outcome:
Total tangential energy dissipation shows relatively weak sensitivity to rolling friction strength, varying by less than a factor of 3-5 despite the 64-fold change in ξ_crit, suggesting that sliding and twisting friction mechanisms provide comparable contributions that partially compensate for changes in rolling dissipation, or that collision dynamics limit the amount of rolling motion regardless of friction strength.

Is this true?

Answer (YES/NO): YES